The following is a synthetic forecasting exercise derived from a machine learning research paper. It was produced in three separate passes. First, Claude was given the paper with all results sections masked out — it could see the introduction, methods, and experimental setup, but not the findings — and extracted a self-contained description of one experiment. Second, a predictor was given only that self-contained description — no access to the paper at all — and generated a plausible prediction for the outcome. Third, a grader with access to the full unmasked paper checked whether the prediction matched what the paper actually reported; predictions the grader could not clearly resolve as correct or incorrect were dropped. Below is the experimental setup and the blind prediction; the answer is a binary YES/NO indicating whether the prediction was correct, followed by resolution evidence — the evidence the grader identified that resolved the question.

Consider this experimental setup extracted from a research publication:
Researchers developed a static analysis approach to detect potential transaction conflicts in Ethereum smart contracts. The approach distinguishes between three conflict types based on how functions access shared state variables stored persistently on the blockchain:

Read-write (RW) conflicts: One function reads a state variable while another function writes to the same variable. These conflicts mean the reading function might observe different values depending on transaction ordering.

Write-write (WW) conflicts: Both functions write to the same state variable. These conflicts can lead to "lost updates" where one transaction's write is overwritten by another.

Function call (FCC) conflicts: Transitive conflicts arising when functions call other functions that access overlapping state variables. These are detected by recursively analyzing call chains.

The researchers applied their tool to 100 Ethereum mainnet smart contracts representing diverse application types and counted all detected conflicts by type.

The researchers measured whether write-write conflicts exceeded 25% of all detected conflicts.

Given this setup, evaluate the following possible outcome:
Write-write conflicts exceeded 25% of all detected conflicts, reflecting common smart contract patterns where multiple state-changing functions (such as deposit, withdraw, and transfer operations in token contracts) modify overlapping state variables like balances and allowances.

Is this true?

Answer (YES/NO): YES